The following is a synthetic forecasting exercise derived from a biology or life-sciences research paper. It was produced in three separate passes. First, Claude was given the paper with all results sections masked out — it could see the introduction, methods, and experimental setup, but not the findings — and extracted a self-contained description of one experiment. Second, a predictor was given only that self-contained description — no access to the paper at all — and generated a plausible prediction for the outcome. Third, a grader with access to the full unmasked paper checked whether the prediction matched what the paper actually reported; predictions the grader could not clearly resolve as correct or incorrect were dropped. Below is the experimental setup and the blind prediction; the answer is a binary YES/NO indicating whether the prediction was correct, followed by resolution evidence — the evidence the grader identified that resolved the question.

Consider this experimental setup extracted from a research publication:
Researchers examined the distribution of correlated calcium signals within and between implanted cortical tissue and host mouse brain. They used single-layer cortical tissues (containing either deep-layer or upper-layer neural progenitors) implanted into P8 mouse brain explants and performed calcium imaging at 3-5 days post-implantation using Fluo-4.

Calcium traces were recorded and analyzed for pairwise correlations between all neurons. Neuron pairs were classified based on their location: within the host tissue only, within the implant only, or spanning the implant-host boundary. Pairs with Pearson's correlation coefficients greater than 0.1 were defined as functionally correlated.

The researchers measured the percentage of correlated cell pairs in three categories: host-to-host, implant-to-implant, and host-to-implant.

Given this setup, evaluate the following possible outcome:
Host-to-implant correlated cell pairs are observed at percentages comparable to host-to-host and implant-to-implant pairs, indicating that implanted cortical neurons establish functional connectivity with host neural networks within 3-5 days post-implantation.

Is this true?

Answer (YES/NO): NO